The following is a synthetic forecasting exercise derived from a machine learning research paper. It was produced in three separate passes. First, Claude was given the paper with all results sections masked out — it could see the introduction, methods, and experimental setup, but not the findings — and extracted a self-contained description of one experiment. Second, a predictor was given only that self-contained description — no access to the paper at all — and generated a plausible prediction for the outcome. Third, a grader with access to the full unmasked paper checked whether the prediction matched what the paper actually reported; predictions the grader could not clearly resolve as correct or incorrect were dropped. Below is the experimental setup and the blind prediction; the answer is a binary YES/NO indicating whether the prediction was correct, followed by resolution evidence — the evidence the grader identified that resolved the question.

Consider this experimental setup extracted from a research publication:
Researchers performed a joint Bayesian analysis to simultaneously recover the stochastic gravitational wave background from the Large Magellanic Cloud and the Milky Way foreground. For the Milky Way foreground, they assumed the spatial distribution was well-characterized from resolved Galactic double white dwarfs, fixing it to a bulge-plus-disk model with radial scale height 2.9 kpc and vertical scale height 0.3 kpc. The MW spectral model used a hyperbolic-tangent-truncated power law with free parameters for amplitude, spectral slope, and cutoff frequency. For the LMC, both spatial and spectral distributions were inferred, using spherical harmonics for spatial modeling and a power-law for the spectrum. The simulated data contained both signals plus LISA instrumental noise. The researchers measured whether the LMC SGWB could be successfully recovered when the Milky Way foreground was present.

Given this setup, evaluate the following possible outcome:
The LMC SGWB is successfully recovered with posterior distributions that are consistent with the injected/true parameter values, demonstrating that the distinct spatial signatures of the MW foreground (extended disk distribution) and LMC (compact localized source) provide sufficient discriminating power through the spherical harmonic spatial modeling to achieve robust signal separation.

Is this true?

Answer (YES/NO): NO